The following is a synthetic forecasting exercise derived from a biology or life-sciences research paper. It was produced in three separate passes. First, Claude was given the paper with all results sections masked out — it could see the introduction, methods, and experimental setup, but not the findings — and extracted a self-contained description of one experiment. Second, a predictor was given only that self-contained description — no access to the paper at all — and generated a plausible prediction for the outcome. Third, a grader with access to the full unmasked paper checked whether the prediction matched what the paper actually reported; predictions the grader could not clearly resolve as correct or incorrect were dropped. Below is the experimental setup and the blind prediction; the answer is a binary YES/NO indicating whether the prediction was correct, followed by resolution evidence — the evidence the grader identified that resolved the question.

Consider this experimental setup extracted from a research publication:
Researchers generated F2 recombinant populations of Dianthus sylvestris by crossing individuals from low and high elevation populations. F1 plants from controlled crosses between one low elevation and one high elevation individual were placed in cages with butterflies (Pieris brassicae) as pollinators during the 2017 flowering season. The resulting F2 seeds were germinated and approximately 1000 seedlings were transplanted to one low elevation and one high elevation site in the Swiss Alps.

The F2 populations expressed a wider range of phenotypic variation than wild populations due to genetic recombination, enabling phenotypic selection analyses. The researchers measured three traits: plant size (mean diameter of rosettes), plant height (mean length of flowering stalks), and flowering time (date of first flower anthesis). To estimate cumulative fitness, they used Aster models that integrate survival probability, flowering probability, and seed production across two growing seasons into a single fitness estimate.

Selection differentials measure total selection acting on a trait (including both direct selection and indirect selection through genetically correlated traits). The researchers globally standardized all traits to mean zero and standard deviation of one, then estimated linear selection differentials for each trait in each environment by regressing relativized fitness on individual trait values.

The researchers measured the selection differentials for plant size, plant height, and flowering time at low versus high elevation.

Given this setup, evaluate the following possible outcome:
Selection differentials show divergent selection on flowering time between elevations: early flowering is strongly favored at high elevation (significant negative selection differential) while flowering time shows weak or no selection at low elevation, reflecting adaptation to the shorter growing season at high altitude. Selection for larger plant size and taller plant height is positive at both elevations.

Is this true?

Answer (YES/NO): NO